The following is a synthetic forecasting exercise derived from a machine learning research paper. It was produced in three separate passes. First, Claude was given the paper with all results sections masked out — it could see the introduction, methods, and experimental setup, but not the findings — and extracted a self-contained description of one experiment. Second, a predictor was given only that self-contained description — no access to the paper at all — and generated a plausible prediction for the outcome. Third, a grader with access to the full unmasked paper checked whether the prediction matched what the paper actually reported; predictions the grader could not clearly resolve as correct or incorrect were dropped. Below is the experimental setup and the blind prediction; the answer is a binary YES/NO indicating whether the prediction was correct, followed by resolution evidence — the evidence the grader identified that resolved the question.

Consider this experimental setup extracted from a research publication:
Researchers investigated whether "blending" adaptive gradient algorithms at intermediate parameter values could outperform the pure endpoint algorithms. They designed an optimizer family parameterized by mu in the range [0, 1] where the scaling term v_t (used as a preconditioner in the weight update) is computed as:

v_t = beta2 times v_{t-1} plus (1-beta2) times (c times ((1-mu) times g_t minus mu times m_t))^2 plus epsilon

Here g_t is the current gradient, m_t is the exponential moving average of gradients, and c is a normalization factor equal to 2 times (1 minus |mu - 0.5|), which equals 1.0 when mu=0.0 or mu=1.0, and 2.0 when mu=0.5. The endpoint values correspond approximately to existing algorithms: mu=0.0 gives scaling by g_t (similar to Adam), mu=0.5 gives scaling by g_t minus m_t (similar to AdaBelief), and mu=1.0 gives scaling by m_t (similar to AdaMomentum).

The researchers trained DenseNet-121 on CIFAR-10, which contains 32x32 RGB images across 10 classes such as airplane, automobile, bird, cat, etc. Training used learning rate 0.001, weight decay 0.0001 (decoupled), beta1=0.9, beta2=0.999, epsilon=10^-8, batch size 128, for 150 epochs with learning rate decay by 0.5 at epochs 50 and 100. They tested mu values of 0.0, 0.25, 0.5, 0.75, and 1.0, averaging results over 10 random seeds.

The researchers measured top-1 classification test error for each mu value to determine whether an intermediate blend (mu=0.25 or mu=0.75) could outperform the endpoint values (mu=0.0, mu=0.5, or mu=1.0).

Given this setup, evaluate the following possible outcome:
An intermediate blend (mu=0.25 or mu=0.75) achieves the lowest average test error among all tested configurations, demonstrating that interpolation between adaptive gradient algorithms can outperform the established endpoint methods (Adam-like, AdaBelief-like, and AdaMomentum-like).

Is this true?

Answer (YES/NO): YES